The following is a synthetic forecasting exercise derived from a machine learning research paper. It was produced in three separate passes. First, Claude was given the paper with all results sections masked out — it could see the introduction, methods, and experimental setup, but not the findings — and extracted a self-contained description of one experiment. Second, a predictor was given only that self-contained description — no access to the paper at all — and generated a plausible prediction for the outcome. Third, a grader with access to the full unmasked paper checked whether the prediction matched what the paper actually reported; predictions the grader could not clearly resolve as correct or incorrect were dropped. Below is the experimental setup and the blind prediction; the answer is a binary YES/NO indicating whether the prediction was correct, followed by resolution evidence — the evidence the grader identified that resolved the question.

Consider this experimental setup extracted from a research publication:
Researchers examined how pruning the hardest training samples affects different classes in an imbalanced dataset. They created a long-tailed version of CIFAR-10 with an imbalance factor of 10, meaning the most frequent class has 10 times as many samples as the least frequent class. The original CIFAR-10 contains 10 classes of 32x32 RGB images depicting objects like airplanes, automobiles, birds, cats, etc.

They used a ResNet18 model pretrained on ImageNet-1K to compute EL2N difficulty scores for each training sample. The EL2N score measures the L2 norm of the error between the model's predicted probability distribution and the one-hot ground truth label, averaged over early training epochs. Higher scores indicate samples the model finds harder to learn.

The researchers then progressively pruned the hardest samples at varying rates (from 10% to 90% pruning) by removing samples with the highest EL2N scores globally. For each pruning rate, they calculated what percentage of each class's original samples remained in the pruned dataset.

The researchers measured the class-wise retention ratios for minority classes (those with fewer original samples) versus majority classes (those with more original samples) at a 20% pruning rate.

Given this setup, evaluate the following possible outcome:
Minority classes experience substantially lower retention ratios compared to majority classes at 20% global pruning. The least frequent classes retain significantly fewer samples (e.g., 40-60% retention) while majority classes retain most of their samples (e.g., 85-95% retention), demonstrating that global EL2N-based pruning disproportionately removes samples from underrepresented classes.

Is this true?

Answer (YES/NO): YES